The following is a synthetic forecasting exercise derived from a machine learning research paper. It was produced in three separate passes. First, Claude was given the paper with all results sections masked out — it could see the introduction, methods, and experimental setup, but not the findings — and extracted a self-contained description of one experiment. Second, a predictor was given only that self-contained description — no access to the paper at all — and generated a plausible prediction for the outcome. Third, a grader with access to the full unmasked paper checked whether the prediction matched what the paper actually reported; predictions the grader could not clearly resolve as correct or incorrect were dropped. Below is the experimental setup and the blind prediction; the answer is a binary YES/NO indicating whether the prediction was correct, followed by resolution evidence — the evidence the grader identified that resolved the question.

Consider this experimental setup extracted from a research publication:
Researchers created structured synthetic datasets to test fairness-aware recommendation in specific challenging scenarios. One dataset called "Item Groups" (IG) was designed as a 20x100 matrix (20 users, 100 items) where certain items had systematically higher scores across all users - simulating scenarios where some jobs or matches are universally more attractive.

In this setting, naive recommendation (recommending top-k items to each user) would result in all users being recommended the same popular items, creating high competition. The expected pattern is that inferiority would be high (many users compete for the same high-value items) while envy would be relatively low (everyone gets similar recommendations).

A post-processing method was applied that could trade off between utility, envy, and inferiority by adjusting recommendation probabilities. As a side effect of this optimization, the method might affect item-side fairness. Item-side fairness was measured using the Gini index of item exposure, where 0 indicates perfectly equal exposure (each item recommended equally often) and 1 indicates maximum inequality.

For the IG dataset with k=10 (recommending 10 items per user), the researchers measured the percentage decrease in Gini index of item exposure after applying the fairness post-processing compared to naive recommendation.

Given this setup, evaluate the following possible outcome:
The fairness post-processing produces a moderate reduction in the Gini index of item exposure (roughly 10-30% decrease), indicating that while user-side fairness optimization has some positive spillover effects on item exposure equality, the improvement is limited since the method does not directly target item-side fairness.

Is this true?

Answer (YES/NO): NO